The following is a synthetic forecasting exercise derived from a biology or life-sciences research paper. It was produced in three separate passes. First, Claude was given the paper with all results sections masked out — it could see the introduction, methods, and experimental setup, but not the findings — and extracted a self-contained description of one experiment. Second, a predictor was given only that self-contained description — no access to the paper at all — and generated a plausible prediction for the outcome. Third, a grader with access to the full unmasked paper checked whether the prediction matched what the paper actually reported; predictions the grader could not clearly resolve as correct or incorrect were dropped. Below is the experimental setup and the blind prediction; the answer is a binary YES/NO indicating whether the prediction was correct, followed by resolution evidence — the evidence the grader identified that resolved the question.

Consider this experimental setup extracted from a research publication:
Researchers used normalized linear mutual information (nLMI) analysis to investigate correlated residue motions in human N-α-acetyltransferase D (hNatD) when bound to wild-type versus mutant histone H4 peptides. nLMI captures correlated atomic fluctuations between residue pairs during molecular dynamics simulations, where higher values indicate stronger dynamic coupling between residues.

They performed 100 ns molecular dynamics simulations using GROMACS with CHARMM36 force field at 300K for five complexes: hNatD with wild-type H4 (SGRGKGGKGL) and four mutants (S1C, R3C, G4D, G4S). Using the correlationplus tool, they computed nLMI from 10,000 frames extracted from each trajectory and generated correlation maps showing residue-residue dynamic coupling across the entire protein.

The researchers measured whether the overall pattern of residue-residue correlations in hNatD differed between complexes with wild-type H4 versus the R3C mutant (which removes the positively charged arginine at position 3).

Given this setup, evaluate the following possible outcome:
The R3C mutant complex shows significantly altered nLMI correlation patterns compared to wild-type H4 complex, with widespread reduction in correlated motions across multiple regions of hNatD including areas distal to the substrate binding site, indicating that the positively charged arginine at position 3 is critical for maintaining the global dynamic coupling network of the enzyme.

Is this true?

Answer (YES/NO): NO